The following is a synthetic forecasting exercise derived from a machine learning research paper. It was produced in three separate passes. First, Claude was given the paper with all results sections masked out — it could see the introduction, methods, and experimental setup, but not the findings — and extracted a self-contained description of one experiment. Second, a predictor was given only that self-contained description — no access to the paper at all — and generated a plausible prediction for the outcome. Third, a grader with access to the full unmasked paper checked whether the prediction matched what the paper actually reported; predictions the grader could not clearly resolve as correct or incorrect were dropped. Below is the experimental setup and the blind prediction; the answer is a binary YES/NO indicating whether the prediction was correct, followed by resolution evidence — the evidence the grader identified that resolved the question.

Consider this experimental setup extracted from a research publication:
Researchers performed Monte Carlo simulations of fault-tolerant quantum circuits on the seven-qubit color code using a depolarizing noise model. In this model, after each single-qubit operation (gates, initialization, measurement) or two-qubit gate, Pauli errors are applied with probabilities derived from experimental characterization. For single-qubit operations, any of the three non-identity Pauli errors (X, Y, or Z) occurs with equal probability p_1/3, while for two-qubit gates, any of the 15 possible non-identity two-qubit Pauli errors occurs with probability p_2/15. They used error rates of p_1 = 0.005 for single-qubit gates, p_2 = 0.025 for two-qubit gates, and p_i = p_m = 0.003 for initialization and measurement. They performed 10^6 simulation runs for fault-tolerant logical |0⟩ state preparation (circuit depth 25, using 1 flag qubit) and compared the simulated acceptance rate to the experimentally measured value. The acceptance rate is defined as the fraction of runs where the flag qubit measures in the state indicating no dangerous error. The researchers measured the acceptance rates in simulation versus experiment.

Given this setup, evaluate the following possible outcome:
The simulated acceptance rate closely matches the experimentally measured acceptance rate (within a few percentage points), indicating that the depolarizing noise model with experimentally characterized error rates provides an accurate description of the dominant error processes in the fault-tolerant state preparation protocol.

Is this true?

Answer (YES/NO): NO